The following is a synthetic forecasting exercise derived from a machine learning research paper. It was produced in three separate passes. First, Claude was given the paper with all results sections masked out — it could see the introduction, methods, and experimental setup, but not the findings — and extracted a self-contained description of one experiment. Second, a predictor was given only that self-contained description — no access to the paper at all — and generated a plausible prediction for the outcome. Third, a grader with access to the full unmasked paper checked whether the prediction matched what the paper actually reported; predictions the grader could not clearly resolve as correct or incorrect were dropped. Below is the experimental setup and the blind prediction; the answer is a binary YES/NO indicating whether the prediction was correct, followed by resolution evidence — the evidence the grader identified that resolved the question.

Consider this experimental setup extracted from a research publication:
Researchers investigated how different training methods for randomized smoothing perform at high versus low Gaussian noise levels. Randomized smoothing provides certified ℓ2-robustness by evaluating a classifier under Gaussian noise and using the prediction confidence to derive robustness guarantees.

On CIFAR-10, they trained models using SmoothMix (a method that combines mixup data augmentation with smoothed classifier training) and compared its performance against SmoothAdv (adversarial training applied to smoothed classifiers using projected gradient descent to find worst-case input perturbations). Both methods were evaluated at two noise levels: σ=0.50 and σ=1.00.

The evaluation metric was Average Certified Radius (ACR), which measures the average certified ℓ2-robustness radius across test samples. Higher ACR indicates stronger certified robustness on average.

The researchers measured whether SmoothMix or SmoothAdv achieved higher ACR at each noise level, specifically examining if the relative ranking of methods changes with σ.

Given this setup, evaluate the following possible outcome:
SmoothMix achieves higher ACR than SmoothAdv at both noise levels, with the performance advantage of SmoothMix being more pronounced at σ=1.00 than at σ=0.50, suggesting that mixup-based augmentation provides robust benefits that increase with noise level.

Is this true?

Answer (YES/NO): NO